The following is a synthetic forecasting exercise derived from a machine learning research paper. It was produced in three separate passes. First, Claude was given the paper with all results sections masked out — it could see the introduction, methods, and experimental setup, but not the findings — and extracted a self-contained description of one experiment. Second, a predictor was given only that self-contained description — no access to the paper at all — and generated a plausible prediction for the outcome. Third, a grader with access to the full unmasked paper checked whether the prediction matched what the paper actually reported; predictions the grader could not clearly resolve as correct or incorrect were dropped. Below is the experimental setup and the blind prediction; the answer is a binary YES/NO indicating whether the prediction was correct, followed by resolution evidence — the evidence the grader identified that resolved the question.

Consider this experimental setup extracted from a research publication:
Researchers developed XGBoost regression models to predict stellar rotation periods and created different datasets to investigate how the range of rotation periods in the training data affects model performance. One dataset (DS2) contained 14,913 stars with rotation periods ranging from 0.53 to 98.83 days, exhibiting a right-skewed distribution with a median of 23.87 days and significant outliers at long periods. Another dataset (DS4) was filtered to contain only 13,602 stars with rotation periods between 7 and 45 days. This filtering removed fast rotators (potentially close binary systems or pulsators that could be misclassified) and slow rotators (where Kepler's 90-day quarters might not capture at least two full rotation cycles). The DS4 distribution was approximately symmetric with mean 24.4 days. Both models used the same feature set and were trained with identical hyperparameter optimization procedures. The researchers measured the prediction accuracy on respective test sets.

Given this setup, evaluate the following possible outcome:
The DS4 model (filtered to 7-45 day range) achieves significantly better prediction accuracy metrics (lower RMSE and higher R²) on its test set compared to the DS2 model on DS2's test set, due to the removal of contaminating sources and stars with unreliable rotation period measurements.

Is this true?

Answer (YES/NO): YES